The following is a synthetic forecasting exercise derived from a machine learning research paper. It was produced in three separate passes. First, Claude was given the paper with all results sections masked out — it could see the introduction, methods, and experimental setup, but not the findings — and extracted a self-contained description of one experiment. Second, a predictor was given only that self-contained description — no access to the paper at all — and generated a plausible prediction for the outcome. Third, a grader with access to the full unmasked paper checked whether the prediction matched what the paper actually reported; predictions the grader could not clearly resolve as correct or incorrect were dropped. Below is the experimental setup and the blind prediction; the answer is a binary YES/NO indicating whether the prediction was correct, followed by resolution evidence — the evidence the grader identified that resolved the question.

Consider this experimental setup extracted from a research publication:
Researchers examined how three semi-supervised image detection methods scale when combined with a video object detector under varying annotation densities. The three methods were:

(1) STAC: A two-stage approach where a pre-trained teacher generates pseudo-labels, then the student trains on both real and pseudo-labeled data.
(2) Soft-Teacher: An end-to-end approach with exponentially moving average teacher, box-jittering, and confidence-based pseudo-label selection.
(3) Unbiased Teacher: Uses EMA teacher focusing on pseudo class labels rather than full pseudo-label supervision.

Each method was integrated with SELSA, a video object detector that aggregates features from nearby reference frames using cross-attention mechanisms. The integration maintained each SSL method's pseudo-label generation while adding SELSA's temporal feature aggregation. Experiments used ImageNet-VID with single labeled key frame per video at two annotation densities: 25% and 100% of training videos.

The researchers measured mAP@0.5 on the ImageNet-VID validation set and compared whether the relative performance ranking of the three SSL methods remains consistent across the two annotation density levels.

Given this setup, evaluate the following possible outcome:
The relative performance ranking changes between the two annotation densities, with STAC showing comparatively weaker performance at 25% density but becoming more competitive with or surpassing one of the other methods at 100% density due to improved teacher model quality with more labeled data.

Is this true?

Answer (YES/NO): NO